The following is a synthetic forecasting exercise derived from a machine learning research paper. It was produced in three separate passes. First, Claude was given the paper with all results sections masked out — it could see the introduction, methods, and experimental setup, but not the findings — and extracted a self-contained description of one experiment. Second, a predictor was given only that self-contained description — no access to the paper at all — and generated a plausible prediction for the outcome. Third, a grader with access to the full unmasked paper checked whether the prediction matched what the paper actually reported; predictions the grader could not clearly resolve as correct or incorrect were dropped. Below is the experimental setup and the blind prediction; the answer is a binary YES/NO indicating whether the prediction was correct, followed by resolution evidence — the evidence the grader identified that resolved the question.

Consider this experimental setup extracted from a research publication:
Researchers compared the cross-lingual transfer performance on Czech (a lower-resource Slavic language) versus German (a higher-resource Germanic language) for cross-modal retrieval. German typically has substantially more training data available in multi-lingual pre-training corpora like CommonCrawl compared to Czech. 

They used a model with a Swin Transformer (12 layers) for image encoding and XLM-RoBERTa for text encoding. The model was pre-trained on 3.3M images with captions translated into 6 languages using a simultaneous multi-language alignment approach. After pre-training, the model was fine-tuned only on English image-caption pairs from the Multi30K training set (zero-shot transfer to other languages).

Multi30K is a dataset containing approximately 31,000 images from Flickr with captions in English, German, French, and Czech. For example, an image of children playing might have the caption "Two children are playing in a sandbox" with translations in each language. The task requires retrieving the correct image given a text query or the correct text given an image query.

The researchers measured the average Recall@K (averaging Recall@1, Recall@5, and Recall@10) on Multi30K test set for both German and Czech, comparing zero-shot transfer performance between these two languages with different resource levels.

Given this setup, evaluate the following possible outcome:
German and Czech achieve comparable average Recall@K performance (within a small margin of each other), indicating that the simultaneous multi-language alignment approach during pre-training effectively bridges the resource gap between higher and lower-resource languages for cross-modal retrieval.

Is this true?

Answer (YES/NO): YES